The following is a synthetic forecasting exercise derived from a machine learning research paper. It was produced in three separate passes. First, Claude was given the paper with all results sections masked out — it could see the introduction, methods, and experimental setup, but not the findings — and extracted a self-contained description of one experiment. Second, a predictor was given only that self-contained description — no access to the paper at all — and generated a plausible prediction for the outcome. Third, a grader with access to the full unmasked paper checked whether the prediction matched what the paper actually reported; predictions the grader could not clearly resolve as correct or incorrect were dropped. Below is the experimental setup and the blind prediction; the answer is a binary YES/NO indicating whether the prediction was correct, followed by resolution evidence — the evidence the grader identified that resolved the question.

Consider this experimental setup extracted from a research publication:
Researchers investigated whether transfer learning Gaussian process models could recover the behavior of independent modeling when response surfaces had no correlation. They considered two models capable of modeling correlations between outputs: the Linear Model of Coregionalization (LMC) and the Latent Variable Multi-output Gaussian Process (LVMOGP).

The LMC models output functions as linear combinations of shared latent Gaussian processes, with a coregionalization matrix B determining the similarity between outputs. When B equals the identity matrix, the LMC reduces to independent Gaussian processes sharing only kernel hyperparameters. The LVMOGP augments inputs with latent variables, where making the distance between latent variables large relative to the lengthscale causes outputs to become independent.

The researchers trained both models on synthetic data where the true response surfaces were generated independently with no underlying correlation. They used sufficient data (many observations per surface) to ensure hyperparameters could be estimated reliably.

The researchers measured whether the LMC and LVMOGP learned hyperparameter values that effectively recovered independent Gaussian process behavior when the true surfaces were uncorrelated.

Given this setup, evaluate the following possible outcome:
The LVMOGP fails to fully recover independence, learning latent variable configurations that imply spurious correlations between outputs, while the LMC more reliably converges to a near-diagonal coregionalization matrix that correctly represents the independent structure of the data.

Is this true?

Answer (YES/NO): NO